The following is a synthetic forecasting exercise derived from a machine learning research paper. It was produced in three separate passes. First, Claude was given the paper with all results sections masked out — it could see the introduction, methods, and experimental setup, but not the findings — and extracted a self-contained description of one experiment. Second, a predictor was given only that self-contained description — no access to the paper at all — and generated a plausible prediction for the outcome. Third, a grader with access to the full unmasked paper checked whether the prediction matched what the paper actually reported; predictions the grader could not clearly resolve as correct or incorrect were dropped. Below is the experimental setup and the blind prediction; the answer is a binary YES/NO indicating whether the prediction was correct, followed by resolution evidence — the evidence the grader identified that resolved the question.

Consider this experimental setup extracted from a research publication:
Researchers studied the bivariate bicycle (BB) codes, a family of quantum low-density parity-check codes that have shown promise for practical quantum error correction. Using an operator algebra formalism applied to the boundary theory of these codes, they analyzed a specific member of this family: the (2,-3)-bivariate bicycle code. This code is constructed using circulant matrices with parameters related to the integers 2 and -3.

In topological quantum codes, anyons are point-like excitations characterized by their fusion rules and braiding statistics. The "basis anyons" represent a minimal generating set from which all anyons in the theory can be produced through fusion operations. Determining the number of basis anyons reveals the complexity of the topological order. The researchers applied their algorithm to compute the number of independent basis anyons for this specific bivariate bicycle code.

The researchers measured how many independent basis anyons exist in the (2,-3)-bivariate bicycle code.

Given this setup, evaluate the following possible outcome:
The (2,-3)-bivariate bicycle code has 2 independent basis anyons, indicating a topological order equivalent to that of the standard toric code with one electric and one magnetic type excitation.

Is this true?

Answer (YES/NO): NO